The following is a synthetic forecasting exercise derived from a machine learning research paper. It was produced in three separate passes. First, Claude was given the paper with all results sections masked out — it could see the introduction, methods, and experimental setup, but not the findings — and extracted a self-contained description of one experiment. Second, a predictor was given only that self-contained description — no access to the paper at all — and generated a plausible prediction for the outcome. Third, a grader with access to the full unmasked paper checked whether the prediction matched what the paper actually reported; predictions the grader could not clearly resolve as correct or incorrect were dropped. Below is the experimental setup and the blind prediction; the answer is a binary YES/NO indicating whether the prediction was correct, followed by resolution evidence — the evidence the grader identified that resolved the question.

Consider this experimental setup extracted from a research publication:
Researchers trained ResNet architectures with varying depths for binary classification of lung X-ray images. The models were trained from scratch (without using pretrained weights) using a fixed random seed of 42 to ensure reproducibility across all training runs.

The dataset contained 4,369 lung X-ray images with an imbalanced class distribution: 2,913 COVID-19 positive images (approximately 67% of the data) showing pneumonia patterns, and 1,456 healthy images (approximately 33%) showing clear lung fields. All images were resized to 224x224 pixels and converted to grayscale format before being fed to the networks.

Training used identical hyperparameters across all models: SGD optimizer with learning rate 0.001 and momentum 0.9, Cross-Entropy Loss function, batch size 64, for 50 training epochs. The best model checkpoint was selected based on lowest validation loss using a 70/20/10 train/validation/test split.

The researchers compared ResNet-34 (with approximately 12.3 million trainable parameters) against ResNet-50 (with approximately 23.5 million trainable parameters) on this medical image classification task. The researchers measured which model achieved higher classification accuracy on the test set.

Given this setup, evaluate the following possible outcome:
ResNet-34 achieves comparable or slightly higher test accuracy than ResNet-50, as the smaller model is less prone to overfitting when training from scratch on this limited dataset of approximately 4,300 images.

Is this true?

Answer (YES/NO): YES